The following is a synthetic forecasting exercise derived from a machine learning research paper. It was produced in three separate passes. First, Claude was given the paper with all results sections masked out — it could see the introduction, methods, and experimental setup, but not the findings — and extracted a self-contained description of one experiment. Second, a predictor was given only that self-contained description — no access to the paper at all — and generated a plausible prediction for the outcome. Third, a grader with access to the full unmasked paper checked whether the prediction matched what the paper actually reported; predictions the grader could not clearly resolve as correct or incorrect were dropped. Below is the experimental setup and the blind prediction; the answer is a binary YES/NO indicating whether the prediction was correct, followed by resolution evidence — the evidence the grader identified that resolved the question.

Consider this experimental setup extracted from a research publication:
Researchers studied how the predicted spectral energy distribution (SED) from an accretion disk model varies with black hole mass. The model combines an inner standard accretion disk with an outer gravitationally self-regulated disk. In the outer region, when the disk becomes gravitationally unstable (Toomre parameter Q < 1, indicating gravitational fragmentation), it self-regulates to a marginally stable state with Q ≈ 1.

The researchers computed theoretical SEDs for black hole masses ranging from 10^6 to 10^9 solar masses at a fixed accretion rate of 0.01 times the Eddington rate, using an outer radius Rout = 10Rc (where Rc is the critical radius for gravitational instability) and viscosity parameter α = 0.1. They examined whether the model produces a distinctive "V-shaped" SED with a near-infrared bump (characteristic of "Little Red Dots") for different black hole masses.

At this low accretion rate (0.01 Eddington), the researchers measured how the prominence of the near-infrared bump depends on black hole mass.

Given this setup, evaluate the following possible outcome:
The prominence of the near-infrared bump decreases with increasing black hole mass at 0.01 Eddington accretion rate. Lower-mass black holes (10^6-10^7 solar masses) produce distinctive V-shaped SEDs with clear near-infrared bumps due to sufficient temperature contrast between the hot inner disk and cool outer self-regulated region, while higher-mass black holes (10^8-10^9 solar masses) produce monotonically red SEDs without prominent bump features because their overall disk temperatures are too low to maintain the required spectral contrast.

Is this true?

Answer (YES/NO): NO